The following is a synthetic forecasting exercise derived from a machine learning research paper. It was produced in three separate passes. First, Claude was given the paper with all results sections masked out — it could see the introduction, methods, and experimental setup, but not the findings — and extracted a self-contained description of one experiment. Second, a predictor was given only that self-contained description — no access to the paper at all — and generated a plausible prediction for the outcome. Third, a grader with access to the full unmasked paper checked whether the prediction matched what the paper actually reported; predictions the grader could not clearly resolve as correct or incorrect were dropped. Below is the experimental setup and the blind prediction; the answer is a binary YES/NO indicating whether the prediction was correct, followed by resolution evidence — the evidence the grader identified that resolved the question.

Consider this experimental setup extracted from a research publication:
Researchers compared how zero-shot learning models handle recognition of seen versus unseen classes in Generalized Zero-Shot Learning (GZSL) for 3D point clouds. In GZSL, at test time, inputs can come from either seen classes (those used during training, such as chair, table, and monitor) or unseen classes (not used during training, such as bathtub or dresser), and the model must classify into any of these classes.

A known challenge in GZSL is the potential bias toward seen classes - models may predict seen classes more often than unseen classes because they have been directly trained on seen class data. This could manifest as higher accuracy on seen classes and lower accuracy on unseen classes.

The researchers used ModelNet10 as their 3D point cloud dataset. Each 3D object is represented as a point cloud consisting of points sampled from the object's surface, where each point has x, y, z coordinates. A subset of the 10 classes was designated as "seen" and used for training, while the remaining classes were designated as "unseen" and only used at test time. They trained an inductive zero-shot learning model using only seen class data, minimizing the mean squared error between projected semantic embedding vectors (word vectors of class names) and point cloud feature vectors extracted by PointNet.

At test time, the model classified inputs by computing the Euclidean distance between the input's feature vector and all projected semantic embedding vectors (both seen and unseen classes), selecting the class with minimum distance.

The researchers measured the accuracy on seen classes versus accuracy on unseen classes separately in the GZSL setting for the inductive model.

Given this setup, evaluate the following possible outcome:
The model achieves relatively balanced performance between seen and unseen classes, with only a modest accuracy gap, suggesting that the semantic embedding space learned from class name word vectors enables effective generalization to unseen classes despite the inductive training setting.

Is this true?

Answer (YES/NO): NO